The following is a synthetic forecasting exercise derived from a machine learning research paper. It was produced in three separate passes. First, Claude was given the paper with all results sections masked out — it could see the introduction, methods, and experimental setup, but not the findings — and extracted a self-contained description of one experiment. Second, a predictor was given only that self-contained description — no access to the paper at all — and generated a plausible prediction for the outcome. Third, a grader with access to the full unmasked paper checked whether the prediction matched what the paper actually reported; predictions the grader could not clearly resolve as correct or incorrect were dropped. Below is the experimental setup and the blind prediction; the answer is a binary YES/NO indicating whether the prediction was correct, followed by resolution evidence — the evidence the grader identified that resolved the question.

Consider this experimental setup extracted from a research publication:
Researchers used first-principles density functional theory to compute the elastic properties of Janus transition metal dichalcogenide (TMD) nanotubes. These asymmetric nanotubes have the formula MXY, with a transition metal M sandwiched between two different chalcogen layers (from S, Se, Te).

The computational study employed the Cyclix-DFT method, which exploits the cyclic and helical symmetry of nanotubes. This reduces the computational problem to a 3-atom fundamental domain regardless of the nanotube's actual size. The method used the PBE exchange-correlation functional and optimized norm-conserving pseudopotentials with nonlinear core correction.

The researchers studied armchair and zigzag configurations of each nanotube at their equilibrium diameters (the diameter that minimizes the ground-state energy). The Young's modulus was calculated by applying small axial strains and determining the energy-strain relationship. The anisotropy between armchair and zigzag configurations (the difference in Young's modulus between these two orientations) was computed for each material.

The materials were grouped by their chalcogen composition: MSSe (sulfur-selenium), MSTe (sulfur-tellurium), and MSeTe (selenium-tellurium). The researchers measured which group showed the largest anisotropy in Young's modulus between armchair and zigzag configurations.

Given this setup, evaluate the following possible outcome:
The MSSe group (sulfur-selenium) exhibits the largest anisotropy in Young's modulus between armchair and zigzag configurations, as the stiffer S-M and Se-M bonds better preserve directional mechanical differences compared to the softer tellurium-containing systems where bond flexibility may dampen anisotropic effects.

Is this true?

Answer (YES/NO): NO